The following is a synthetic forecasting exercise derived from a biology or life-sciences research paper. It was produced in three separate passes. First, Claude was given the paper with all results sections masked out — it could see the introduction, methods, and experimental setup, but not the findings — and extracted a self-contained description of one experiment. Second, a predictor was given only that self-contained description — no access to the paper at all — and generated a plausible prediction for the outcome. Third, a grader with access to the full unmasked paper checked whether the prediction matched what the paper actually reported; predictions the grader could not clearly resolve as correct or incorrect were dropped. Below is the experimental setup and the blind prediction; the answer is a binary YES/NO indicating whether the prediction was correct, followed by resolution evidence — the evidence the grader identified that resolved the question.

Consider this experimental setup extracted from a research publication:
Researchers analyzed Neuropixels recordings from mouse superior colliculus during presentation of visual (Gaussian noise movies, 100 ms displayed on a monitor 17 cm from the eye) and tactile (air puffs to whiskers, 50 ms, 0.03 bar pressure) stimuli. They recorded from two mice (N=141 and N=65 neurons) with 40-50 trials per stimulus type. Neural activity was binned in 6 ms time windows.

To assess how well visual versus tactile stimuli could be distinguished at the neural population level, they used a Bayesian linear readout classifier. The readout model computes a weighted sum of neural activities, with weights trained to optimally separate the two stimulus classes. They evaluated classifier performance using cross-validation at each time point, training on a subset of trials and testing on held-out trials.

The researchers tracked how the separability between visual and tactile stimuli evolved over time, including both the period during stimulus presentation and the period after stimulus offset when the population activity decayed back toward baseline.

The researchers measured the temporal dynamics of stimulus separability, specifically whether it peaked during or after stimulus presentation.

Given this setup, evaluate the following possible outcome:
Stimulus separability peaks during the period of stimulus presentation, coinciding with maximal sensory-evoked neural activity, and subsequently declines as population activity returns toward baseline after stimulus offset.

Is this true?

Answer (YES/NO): YES